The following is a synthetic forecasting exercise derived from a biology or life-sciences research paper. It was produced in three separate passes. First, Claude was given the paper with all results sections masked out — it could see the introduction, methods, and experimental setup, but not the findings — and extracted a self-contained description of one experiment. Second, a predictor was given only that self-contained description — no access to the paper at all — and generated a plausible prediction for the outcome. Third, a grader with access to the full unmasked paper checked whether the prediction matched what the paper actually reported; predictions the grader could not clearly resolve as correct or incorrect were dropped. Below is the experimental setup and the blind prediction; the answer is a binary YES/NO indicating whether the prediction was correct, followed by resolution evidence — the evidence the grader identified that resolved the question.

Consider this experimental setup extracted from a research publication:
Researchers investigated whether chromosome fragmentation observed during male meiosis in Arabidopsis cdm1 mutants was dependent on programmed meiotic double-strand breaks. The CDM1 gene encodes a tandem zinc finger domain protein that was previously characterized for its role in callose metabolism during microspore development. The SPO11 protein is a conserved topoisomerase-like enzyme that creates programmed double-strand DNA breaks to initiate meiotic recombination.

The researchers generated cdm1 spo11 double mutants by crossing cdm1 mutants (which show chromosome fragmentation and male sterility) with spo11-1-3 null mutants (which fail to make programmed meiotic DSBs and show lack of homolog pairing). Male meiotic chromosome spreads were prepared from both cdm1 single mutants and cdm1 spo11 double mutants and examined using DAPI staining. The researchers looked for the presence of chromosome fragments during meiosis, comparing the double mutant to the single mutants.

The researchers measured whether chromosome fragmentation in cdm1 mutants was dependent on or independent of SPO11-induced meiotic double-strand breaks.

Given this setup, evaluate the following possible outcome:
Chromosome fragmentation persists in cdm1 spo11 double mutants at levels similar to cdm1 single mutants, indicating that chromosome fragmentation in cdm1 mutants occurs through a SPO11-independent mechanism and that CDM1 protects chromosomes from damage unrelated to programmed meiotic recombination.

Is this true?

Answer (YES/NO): YES